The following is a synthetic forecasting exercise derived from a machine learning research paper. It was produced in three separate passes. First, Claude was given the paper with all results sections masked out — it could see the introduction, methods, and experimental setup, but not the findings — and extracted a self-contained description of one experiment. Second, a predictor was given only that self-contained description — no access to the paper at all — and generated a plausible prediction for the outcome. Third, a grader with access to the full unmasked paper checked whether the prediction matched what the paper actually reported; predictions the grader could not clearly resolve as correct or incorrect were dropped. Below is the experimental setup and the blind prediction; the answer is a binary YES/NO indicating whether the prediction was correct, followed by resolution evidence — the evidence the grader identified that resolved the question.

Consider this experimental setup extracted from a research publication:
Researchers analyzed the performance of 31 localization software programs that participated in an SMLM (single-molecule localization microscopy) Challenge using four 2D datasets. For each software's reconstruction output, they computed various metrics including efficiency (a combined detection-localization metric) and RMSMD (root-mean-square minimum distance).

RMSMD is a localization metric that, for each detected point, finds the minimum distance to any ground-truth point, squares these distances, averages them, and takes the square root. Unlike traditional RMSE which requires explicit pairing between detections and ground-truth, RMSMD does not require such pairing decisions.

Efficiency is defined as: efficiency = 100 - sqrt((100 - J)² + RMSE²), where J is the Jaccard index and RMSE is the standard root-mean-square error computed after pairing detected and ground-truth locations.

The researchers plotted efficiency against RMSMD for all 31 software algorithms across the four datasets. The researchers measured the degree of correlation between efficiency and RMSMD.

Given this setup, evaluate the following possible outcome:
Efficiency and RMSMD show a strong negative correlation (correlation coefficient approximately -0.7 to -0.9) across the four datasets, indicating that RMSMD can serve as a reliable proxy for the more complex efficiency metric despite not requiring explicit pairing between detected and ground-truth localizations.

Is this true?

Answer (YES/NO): NO